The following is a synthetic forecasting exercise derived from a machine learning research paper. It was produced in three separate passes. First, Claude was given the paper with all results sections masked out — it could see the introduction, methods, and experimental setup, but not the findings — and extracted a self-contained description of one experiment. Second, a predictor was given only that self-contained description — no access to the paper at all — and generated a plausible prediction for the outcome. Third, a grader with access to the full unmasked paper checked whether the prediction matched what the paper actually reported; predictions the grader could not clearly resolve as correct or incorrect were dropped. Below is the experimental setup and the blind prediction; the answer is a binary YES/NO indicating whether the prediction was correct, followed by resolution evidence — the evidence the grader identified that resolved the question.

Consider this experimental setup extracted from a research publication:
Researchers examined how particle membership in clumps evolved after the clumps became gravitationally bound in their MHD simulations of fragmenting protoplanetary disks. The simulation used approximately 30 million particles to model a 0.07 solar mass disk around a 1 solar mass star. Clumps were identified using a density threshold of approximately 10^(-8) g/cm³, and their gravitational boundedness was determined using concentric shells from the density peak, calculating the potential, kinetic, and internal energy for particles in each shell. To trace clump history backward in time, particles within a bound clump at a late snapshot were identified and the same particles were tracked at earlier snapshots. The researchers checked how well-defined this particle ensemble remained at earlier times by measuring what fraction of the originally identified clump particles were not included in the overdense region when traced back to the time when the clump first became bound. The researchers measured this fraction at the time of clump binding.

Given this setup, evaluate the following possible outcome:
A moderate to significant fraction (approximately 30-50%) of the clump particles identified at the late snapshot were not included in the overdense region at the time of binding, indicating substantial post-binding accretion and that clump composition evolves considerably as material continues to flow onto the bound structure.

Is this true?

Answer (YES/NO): NO